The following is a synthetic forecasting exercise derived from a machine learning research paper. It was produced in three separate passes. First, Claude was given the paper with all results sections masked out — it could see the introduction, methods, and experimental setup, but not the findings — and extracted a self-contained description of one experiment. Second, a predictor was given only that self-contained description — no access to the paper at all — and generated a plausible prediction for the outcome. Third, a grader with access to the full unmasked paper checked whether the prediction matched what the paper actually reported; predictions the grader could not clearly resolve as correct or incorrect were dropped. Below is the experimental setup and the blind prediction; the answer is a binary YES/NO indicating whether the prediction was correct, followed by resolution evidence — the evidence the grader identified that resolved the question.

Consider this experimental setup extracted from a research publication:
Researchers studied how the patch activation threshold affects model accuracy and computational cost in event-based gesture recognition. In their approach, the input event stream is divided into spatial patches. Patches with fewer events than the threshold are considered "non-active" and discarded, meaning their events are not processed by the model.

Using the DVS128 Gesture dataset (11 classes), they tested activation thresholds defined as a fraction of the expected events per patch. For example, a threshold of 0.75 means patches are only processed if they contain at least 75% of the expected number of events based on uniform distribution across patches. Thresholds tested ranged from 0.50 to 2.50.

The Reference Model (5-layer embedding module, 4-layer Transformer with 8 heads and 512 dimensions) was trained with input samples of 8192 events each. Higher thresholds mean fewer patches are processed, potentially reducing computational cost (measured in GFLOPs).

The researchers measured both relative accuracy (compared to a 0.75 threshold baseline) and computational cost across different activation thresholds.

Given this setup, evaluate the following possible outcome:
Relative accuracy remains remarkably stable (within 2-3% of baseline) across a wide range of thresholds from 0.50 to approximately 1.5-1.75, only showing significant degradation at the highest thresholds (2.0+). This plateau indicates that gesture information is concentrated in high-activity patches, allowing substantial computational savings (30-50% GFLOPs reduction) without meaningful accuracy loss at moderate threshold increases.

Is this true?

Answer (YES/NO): NO